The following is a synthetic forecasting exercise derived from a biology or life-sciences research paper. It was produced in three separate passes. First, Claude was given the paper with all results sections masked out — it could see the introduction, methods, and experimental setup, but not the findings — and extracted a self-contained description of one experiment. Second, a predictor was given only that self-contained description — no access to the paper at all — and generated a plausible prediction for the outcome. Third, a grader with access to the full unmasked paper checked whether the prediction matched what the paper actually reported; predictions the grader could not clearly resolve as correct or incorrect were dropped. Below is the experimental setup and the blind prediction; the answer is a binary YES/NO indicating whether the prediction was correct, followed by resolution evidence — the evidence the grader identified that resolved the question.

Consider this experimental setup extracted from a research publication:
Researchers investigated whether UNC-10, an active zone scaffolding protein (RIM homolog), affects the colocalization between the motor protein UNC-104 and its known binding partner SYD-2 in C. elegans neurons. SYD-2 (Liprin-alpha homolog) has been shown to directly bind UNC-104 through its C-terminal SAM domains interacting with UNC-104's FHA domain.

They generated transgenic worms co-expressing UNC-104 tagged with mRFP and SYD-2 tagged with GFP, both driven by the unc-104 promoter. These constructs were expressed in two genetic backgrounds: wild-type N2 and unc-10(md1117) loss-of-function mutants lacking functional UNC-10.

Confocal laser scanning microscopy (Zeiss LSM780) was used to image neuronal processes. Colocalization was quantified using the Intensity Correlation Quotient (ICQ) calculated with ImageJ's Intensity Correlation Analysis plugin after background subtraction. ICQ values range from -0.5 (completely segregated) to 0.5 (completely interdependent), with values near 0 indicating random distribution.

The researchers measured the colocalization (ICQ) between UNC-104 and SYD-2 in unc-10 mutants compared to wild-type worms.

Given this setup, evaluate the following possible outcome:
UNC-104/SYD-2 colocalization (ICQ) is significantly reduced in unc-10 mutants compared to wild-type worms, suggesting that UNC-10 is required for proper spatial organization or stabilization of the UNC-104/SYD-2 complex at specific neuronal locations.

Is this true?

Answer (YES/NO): YES